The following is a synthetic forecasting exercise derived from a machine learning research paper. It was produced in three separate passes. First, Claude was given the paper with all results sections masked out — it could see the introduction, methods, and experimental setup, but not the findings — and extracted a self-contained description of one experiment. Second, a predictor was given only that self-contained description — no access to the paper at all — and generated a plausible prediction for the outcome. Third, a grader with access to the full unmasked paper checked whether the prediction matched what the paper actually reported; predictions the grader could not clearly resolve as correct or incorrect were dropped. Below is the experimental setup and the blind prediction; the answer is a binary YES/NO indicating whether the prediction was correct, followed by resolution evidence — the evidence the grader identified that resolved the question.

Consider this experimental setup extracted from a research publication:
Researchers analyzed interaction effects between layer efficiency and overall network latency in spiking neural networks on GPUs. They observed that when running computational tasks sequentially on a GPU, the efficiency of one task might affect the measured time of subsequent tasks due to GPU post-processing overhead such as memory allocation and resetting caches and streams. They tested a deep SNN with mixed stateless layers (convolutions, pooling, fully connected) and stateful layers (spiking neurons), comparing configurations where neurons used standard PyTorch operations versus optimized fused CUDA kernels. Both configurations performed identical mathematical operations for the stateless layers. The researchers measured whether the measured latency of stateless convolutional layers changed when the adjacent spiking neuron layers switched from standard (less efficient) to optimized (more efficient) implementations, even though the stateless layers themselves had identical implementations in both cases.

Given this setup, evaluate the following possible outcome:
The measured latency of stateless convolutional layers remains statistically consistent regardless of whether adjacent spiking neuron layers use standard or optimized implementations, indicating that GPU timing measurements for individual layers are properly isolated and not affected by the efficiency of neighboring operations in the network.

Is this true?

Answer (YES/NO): NO